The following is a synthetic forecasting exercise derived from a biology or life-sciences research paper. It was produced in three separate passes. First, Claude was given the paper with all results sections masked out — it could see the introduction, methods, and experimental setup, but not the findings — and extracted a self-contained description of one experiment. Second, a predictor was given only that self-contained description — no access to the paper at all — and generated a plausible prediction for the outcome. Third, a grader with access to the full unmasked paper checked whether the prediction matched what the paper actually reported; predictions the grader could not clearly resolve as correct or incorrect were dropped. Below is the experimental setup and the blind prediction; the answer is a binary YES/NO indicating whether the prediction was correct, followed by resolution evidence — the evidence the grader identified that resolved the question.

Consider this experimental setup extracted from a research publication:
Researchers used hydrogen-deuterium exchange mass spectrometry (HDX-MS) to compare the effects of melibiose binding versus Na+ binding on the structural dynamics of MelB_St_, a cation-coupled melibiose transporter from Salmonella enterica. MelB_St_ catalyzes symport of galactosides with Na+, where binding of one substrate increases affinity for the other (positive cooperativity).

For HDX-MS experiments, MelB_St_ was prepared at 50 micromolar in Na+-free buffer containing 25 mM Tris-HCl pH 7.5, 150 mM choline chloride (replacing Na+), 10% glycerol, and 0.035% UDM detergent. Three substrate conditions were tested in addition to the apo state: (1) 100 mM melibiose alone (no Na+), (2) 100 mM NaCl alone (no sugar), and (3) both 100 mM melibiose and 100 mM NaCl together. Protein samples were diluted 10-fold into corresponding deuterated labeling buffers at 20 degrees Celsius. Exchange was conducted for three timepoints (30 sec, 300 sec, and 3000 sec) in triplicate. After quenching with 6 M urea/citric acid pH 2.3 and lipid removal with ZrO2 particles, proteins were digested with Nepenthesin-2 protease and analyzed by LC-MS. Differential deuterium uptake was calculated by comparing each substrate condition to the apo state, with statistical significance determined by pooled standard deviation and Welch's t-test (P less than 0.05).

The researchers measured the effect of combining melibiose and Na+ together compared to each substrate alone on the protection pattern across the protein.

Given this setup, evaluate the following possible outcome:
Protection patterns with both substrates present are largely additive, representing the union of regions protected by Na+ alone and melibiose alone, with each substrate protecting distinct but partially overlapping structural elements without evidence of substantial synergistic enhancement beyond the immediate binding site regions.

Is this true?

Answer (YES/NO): YES